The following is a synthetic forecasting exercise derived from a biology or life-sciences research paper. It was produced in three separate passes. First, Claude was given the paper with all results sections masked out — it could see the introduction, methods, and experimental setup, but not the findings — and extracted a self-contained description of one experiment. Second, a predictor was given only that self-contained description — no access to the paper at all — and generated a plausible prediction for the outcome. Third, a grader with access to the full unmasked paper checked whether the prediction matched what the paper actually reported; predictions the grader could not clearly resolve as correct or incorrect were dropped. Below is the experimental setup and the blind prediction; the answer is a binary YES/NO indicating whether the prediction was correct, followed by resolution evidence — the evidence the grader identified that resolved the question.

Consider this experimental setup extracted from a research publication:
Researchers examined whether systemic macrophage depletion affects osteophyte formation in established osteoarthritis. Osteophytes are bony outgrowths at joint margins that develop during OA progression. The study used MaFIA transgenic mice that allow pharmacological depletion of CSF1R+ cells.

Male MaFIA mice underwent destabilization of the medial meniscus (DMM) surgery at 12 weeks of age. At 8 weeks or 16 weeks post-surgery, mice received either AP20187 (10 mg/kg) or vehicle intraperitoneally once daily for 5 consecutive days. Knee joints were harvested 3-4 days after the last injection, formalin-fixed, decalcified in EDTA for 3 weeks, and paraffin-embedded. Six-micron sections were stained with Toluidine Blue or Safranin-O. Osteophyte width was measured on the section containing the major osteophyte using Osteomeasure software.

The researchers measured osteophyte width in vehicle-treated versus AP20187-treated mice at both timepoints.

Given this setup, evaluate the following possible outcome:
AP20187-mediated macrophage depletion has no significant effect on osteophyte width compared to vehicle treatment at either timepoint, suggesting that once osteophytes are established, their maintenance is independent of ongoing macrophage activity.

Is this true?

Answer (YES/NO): YES